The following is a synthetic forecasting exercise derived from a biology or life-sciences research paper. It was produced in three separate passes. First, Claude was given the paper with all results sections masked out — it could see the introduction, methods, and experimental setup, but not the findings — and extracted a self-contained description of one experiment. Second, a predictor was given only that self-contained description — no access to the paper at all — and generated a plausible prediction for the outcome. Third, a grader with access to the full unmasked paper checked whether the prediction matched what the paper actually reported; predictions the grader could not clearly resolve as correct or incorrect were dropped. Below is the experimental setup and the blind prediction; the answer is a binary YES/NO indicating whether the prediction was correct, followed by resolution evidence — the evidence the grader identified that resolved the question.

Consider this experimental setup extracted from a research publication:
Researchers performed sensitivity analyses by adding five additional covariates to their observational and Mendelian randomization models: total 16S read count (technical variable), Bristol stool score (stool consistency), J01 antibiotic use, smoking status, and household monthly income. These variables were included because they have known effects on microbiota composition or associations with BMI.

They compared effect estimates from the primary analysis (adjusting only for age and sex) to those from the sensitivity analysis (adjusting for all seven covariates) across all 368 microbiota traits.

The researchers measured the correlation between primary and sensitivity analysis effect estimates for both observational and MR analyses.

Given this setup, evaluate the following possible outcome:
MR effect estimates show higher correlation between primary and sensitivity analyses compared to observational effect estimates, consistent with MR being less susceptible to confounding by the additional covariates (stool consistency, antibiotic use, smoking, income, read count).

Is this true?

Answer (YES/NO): NO